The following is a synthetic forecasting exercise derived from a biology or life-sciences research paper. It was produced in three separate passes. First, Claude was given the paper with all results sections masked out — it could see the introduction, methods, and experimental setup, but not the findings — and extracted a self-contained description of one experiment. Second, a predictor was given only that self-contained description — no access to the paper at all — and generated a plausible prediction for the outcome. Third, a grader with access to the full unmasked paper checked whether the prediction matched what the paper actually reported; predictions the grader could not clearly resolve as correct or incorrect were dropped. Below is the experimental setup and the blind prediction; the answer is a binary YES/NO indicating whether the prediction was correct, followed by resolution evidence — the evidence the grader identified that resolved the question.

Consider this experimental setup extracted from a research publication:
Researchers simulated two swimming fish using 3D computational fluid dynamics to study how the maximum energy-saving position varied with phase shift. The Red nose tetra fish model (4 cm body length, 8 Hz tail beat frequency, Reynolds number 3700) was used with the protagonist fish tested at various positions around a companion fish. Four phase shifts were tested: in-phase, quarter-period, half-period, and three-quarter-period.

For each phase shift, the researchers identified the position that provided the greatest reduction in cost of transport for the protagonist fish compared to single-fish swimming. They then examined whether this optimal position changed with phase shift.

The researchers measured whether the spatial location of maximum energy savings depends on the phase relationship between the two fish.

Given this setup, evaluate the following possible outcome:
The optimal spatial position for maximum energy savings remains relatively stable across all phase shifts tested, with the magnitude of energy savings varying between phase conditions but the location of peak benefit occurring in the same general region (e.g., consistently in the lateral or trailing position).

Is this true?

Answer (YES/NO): YES